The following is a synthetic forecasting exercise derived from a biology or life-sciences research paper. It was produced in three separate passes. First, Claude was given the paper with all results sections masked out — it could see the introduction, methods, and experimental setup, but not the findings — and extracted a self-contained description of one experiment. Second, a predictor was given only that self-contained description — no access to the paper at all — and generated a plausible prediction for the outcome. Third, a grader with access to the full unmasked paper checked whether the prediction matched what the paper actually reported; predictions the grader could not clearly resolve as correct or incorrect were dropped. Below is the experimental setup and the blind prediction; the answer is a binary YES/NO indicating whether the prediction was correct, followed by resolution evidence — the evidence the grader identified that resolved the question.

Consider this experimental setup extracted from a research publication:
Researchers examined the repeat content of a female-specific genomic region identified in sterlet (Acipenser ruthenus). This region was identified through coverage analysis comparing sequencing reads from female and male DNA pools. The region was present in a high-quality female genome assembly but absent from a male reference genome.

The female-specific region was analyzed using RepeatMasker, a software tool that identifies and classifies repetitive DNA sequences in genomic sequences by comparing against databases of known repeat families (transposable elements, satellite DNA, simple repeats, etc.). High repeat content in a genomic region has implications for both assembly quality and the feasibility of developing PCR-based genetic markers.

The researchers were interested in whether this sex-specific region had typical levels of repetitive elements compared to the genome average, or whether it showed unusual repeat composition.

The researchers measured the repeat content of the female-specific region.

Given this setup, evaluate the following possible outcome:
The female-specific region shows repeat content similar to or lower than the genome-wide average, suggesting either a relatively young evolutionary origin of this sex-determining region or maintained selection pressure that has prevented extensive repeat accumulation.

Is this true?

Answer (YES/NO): NO